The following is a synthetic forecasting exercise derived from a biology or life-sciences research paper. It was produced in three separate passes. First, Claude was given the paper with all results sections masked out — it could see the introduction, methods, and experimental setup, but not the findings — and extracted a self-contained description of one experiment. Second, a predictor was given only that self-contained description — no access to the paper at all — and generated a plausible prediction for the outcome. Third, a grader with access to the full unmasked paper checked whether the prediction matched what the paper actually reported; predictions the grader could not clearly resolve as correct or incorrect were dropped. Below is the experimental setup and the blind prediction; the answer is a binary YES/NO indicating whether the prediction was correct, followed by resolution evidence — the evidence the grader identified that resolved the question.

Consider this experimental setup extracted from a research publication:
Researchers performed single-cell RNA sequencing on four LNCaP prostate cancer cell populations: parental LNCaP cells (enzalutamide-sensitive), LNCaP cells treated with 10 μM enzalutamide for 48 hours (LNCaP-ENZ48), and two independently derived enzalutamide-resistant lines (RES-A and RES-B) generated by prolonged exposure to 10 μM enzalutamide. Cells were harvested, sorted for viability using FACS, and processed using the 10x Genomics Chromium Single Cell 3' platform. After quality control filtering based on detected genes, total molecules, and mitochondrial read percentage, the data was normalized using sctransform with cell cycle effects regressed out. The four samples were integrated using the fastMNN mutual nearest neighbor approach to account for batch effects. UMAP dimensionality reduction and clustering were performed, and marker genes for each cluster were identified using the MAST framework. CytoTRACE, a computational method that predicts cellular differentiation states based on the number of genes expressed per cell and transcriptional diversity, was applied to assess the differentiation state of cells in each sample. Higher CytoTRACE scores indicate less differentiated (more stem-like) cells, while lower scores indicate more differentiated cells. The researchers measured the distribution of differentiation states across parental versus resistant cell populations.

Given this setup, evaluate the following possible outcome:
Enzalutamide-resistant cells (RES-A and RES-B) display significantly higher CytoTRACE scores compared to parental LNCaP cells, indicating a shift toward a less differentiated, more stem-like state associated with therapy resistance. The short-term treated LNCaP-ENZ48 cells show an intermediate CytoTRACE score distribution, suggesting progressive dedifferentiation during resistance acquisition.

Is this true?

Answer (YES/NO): NO